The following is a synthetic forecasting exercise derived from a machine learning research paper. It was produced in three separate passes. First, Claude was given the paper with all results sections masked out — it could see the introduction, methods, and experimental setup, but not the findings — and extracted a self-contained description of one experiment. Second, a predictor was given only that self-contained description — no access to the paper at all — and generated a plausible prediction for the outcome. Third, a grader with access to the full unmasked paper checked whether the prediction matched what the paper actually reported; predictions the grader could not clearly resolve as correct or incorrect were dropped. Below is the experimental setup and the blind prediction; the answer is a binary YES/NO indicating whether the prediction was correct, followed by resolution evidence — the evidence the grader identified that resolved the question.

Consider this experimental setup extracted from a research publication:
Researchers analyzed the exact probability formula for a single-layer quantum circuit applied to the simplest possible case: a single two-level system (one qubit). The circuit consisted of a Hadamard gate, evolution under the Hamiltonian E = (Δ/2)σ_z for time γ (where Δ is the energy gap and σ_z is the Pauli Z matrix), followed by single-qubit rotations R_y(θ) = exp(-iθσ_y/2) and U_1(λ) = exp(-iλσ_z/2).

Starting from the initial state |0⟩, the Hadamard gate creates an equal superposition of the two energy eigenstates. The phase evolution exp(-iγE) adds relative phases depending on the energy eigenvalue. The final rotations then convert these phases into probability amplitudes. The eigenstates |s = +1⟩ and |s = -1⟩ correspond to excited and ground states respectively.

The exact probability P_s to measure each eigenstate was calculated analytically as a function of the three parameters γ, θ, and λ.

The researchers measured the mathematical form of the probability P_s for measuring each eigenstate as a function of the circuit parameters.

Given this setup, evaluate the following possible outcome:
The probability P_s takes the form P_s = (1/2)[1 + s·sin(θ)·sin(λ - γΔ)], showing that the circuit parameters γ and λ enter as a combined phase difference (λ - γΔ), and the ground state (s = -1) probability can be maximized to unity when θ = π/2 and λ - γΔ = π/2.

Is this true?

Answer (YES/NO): NO